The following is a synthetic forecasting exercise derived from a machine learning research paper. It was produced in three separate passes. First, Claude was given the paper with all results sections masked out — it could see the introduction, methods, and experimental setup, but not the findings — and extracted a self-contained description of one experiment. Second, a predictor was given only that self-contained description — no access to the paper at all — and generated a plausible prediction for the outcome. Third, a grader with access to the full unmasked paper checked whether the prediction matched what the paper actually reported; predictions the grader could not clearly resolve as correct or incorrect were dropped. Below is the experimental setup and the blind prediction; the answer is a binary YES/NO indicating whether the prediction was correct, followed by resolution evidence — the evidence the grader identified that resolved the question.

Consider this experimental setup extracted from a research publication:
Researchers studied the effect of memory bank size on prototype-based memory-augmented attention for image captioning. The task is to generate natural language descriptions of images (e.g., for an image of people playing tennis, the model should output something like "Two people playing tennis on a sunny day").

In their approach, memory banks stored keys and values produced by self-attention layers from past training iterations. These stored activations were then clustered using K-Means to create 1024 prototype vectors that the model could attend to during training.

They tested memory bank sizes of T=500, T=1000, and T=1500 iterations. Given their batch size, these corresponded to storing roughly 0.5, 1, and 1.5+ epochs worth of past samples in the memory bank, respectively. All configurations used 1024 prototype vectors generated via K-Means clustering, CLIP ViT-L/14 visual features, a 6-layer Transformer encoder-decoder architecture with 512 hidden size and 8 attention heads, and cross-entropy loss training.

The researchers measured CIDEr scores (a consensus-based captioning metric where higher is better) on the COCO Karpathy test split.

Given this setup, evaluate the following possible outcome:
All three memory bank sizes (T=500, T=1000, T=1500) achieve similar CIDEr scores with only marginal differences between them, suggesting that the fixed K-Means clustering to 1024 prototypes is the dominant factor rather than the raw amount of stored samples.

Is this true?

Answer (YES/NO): NO